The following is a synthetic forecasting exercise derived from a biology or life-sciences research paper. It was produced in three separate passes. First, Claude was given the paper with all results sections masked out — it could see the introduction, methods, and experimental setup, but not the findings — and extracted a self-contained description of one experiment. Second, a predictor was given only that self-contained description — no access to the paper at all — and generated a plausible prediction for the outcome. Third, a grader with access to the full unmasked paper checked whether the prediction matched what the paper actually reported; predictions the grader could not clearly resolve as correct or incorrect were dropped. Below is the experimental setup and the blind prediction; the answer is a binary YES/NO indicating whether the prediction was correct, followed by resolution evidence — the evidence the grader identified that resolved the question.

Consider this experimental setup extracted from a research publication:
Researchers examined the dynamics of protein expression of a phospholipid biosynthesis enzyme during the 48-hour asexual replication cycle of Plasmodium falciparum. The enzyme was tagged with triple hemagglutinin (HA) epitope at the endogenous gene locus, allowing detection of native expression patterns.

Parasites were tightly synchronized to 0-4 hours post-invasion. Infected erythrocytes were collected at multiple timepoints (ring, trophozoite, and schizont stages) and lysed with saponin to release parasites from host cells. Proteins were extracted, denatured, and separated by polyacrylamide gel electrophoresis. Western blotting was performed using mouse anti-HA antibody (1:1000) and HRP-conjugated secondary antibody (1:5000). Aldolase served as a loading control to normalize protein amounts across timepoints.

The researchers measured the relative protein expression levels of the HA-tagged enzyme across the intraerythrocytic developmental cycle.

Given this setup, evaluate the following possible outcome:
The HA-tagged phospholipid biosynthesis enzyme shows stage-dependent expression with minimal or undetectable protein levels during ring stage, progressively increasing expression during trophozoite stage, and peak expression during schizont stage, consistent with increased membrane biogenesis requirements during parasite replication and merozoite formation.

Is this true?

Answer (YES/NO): YES